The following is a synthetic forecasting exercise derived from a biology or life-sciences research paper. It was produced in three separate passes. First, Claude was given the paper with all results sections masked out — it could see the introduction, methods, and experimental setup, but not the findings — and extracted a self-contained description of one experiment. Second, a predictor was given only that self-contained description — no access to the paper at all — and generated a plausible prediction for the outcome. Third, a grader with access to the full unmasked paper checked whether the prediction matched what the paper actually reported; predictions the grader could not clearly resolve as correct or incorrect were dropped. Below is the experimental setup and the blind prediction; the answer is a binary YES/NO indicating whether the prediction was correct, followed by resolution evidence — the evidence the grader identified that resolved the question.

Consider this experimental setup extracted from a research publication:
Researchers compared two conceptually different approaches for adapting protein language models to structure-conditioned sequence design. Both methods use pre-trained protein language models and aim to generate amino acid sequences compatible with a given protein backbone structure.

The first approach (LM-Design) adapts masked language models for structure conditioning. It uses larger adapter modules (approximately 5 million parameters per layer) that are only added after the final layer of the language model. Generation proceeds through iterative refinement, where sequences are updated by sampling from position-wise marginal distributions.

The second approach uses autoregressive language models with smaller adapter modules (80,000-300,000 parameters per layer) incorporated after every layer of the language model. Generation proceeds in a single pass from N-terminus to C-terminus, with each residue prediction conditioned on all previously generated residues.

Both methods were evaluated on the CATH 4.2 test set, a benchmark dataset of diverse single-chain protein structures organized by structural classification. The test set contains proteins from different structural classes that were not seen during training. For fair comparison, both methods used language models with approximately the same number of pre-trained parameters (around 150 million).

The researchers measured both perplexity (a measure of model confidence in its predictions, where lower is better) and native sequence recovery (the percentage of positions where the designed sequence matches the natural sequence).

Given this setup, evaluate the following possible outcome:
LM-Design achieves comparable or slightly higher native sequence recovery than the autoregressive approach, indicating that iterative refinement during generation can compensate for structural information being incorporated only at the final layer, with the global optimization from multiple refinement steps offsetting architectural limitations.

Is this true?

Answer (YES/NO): YES